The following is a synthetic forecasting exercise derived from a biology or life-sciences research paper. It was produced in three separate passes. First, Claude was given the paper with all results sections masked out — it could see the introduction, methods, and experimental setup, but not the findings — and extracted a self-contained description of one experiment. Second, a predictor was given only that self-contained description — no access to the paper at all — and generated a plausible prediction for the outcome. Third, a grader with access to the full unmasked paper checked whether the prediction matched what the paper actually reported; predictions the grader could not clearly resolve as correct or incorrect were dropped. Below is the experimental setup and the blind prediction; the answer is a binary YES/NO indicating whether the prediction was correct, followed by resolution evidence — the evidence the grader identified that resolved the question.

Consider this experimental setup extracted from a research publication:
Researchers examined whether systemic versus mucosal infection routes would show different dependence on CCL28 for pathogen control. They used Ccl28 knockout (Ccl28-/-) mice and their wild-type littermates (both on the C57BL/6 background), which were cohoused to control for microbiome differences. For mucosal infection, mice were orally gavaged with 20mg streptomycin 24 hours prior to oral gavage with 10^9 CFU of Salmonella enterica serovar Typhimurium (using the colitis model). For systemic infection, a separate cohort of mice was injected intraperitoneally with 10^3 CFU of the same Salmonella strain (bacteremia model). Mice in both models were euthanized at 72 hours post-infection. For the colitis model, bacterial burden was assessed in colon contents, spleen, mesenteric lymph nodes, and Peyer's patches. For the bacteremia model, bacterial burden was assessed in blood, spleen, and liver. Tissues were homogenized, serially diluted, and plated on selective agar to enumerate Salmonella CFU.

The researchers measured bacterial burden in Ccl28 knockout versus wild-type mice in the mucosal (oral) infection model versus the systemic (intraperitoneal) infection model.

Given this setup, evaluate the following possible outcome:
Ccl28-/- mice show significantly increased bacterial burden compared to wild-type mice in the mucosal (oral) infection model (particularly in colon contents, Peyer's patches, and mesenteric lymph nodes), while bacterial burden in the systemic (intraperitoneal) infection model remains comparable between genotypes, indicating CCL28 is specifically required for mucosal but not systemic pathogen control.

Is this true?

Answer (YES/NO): YES